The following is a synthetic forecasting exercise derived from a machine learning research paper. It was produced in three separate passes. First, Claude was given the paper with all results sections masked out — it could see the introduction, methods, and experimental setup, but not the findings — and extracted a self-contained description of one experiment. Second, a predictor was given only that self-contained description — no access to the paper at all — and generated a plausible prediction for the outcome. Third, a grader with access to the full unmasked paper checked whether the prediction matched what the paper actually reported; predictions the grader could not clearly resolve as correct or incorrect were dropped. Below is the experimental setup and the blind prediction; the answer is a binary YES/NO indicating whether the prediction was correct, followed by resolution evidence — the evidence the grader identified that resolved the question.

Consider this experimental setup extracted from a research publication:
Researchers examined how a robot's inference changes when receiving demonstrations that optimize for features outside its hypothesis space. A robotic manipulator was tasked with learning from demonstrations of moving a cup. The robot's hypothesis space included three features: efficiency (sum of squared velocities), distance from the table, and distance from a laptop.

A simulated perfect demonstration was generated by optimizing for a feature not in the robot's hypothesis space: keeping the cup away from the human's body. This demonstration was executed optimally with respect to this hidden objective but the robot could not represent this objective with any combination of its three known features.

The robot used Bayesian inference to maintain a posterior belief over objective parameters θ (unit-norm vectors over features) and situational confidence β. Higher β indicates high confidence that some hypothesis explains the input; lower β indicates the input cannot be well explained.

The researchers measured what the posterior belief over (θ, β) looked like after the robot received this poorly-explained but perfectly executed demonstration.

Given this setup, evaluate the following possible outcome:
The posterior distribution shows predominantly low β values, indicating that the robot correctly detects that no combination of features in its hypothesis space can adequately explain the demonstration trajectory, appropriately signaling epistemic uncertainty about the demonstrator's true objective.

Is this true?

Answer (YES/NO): YES